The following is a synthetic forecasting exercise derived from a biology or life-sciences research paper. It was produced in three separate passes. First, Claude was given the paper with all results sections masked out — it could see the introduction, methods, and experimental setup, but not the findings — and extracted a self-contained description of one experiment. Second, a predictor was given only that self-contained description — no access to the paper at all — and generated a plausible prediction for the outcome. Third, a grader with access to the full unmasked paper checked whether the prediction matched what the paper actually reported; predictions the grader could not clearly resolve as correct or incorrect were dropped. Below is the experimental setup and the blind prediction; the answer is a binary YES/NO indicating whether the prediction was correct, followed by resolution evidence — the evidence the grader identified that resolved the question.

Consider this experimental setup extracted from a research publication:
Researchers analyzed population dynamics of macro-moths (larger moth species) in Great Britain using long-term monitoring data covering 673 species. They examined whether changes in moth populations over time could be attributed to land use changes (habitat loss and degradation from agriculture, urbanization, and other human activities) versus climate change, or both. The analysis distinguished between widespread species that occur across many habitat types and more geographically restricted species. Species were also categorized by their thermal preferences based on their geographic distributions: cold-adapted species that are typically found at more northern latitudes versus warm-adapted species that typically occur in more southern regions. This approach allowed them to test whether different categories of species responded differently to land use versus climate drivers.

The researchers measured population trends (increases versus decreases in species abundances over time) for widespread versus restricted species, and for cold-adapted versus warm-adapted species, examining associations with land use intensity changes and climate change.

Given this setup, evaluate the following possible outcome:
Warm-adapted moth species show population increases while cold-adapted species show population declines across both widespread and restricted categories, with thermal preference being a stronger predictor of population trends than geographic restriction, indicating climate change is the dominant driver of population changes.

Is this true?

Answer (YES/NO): NO